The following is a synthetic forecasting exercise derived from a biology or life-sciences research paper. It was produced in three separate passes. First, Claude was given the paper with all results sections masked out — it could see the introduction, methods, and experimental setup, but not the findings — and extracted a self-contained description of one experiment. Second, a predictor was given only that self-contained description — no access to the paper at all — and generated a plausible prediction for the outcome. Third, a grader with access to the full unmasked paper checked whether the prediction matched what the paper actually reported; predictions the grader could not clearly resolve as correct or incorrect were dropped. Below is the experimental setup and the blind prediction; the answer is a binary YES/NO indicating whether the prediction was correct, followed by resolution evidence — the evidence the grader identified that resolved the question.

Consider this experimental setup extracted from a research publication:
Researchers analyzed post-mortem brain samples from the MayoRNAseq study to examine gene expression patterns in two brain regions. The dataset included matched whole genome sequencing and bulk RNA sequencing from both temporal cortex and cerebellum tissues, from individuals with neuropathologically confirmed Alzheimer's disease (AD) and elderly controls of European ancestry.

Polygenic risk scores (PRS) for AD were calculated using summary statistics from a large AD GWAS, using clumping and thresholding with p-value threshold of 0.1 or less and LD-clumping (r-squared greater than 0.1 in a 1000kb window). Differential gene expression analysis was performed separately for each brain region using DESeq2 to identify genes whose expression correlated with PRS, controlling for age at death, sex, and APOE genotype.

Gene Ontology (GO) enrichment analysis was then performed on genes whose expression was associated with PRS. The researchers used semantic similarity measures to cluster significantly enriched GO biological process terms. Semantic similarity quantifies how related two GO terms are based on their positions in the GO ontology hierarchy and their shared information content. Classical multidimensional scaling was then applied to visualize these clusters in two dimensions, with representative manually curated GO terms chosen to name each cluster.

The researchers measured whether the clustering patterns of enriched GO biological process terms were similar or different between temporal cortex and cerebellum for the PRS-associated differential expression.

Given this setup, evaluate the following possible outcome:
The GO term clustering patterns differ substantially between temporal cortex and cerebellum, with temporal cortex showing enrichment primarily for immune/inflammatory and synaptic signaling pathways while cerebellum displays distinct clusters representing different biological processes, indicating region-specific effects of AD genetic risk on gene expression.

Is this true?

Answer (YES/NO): NO